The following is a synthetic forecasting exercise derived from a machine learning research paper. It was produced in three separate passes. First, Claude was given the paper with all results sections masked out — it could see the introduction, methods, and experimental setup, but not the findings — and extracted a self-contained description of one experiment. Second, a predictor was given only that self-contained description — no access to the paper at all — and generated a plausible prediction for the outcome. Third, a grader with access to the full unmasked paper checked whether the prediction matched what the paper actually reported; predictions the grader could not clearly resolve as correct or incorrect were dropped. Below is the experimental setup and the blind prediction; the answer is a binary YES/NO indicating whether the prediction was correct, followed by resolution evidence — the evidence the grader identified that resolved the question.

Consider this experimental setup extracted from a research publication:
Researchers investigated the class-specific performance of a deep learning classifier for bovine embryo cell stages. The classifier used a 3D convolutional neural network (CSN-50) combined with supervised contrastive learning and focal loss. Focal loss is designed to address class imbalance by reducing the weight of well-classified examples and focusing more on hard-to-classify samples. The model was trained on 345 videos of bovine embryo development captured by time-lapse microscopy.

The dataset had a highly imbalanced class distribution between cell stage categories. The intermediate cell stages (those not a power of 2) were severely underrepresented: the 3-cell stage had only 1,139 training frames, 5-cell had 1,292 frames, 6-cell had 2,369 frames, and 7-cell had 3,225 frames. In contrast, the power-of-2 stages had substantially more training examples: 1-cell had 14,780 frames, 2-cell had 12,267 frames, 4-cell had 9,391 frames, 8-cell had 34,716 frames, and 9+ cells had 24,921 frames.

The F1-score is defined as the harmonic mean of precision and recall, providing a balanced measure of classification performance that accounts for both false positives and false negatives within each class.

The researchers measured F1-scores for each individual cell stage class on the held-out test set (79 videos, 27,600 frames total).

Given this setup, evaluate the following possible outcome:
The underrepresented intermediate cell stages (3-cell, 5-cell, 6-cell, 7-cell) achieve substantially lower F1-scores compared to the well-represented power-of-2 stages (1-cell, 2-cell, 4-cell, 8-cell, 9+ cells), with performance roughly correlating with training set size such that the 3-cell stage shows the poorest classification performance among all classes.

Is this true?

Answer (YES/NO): NO